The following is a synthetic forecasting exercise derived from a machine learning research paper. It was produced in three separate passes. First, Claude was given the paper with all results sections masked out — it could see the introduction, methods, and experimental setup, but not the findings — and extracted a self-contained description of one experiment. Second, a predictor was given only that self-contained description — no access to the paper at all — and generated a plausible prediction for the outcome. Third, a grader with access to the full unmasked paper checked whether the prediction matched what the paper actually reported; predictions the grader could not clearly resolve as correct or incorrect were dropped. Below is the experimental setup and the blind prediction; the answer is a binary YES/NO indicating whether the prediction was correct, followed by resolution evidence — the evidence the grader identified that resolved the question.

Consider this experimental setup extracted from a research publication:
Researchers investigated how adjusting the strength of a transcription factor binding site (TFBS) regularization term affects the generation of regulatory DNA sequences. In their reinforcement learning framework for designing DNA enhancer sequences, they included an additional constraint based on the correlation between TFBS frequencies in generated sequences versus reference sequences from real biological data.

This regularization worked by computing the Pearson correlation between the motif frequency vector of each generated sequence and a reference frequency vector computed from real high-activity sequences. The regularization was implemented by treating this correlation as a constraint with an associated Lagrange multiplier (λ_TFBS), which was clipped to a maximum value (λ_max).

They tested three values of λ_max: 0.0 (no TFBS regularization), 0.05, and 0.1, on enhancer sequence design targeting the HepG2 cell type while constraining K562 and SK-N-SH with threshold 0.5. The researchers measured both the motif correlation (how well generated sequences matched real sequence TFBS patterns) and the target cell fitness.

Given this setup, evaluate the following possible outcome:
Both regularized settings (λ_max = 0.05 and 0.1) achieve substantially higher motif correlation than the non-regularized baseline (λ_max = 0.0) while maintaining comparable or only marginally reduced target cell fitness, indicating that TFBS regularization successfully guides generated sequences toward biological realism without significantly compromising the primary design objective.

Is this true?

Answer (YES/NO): YES